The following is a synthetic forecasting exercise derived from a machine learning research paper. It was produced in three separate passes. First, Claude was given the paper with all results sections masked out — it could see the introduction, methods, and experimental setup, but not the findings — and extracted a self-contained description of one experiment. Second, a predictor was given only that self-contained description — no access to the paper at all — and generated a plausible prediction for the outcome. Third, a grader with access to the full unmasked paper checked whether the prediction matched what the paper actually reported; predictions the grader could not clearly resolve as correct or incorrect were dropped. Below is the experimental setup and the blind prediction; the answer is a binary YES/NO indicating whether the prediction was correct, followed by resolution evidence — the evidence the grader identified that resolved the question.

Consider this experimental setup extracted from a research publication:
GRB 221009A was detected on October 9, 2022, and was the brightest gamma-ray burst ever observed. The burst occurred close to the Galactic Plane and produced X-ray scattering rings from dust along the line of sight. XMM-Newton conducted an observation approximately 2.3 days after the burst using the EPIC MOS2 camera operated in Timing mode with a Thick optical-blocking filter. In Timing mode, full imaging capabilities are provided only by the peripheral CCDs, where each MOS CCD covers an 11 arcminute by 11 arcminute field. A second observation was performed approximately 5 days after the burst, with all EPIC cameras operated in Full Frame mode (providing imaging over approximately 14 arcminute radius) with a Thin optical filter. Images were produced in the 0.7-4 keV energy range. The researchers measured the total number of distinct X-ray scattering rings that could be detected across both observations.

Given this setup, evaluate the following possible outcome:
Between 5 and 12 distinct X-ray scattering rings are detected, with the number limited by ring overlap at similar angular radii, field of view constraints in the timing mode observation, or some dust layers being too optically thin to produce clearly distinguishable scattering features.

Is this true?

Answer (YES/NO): NO